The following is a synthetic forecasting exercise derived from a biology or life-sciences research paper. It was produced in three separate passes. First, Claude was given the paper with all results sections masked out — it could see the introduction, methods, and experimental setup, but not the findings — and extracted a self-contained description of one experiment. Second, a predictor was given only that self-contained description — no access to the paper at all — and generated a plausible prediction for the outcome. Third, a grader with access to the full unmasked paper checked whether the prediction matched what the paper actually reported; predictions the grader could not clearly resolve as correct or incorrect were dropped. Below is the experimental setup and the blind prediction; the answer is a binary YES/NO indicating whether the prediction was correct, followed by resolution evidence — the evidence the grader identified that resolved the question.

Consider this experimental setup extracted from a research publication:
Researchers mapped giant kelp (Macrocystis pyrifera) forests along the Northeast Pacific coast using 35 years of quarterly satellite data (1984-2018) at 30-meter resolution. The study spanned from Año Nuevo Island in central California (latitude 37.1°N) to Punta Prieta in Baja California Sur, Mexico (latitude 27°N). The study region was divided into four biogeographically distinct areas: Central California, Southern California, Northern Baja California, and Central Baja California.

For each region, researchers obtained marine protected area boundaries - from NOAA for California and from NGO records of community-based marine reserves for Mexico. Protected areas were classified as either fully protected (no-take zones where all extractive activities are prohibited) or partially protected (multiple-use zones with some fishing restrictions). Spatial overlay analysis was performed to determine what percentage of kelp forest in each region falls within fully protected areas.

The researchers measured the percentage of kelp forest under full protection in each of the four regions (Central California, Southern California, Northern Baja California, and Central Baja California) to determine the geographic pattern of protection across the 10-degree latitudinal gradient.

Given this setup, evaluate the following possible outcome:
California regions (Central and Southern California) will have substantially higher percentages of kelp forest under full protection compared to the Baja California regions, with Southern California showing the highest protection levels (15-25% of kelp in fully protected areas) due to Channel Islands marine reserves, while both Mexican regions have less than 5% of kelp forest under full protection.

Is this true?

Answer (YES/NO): NO